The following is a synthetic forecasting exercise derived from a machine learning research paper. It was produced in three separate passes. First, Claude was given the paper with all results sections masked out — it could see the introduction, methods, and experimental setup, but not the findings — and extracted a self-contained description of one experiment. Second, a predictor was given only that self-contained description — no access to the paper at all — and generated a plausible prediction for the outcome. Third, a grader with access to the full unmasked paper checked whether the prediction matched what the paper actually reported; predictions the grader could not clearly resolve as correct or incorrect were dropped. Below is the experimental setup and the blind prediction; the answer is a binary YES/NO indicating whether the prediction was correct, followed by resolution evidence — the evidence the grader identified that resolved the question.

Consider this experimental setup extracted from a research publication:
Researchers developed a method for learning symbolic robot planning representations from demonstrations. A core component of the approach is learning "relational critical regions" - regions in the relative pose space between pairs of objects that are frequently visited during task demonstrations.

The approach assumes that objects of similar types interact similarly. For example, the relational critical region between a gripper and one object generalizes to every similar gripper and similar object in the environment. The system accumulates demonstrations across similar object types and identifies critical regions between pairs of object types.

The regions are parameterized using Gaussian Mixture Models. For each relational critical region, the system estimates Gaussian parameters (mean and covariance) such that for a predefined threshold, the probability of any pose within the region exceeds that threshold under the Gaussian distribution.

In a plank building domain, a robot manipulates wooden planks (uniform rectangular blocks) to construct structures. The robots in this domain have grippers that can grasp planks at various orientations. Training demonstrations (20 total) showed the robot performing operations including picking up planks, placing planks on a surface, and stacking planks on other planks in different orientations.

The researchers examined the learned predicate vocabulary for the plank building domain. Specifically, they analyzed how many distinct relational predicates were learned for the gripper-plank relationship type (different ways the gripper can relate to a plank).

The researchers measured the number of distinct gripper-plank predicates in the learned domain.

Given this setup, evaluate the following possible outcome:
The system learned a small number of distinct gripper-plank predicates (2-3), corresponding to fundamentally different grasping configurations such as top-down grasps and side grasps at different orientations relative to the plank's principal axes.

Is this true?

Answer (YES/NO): NO